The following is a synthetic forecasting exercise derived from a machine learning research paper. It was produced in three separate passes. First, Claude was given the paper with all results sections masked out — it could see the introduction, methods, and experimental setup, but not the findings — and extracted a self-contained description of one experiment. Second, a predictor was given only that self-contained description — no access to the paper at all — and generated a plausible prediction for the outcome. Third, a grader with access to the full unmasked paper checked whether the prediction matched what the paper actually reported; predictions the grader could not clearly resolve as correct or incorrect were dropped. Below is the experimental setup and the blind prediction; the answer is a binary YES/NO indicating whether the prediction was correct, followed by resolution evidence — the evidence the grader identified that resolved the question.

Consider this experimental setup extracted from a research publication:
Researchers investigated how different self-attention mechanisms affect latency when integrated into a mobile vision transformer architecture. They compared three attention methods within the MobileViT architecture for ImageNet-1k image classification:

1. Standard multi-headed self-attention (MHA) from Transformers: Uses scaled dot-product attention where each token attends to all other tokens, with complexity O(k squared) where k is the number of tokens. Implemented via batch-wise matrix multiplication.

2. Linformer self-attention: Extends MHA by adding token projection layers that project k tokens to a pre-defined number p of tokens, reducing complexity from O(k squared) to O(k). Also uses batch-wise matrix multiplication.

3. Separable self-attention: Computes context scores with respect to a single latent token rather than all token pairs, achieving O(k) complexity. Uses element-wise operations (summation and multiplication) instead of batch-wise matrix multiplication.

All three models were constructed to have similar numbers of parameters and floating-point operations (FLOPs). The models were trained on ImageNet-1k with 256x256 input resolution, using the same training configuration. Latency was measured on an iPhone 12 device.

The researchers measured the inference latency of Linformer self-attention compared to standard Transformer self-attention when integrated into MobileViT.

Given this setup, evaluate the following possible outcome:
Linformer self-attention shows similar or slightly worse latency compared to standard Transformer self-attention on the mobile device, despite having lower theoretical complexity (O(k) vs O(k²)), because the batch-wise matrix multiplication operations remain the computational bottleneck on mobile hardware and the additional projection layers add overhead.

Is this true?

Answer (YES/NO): YES